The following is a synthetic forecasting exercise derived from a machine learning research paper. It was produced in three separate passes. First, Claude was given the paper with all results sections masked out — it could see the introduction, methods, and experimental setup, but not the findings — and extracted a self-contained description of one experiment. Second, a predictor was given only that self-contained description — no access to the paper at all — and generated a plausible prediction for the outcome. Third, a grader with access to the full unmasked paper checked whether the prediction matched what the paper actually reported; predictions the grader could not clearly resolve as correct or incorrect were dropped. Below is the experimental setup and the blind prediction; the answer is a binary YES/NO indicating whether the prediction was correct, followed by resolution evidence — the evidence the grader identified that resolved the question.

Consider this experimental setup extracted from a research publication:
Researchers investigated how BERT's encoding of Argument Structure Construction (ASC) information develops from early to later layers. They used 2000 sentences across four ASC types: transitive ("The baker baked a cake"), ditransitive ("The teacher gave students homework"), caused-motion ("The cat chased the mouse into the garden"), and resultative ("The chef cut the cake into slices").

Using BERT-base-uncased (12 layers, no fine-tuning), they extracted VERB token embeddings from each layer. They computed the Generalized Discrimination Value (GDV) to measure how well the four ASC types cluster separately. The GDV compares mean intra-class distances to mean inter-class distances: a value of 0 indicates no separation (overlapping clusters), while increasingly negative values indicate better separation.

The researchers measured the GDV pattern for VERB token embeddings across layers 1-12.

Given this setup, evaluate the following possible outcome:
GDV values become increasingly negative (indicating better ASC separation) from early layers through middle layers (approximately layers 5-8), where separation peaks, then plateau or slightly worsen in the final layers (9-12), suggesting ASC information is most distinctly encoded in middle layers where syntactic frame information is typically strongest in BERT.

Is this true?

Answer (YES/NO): NO